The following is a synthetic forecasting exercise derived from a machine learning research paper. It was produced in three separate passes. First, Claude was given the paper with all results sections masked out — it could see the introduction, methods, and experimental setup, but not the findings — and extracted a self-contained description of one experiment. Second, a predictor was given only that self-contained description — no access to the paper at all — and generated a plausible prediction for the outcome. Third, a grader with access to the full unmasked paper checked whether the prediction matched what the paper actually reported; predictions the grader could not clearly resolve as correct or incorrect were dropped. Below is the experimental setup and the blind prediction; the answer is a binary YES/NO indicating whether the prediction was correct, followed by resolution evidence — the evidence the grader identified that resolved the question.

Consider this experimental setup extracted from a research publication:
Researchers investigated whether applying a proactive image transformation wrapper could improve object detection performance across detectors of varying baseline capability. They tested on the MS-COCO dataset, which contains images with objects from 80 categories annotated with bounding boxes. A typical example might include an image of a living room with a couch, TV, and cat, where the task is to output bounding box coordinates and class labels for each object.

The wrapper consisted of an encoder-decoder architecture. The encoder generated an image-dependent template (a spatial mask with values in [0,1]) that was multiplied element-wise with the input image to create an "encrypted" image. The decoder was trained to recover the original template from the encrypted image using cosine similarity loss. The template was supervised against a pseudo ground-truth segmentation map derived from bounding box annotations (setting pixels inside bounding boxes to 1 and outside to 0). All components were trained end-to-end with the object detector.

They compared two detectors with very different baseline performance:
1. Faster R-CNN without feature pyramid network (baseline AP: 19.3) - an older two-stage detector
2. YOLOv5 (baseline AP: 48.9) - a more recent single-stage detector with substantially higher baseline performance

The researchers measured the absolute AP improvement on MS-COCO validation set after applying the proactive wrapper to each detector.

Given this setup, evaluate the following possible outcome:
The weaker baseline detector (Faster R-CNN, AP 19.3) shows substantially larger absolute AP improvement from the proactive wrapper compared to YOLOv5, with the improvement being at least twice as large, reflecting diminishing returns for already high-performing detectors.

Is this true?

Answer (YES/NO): YES